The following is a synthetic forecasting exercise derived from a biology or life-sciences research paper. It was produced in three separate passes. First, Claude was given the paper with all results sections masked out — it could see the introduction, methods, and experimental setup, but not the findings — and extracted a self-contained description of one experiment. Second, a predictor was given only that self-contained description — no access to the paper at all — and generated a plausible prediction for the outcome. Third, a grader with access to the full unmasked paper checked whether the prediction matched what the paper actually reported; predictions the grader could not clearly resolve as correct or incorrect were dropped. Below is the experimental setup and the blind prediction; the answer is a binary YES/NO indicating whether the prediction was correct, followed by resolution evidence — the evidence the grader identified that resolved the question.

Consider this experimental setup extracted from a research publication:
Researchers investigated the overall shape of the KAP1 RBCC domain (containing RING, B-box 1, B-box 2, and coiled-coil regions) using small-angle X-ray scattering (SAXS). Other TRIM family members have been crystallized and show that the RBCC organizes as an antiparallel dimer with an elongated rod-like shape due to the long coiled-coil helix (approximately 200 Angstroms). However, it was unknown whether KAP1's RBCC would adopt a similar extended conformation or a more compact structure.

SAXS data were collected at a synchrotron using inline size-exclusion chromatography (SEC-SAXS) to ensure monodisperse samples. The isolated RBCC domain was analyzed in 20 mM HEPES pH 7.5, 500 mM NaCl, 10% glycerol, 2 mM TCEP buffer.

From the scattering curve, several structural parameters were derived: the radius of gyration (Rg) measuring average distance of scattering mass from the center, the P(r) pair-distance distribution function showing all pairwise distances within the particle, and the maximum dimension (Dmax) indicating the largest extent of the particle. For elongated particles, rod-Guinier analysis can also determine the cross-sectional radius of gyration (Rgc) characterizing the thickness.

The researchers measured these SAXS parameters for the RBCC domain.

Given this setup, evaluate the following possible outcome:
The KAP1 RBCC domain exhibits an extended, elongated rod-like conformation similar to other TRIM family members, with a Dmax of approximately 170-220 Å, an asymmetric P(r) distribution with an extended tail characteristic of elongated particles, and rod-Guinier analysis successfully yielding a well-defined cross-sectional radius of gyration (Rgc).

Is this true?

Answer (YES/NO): NO